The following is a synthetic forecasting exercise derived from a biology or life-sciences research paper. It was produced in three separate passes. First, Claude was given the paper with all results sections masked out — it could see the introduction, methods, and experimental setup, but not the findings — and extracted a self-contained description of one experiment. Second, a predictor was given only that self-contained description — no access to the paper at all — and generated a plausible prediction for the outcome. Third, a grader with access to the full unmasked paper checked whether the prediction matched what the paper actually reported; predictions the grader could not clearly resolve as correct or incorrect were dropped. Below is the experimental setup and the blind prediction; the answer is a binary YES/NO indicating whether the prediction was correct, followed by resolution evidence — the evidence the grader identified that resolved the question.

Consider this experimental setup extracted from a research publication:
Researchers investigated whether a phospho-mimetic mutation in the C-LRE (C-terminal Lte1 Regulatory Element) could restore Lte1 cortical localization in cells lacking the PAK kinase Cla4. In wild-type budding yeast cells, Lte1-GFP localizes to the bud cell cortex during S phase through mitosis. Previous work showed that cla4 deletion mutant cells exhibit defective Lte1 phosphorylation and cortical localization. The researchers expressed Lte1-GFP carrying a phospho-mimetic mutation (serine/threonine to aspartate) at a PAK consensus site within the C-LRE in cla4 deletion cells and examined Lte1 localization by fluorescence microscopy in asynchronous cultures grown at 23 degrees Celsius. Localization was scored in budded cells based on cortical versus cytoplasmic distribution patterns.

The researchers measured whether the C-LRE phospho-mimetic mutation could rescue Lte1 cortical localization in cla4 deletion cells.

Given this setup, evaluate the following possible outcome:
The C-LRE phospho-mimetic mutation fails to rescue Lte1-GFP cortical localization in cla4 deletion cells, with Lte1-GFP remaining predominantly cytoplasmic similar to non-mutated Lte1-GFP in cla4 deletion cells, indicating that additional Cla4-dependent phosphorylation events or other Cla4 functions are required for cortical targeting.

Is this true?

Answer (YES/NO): NO